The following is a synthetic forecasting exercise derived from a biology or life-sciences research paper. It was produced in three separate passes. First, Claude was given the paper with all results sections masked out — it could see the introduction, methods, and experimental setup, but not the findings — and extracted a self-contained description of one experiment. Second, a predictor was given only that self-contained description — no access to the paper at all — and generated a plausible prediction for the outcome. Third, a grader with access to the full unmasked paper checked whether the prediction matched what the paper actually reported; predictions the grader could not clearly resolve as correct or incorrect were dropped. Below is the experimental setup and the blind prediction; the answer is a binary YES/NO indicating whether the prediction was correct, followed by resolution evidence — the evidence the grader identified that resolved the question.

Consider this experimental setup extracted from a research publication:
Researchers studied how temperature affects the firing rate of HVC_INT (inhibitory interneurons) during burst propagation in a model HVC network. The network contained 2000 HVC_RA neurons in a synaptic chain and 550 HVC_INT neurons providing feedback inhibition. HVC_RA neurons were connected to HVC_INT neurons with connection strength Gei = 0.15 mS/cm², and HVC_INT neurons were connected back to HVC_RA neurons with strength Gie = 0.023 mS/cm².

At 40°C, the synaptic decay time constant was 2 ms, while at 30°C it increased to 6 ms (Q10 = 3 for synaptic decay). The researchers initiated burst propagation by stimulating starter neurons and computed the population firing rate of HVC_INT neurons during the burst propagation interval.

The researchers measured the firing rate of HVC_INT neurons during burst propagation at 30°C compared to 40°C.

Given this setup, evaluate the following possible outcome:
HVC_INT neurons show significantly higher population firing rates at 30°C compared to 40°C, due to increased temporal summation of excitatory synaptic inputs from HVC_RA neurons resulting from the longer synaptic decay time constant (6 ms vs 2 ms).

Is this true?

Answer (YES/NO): NO